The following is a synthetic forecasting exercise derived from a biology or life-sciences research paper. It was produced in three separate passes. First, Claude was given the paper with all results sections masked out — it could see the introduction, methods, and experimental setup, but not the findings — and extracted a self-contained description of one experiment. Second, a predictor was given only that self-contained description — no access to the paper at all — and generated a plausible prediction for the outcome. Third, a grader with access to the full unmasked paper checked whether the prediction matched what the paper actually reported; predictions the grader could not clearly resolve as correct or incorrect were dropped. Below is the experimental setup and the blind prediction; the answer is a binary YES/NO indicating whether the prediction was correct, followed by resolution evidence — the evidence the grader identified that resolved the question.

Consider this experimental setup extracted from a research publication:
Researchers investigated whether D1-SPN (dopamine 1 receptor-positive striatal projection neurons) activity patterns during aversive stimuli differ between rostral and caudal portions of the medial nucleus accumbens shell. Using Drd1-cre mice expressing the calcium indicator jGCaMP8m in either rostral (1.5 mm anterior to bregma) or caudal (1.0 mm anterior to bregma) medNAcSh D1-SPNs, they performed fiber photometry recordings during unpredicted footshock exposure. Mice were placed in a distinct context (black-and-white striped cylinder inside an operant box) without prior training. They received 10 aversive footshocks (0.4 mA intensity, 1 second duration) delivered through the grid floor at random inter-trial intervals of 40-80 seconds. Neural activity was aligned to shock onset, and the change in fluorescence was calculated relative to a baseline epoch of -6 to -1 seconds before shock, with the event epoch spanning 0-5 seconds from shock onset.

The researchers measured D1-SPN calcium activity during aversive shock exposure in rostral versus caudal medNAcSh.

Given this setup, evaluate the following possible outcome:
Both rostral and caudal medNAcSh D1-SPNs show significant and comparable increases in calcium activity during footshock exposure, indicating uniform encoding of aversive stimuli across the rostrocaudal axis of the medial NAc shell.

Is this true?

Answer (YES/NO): YES